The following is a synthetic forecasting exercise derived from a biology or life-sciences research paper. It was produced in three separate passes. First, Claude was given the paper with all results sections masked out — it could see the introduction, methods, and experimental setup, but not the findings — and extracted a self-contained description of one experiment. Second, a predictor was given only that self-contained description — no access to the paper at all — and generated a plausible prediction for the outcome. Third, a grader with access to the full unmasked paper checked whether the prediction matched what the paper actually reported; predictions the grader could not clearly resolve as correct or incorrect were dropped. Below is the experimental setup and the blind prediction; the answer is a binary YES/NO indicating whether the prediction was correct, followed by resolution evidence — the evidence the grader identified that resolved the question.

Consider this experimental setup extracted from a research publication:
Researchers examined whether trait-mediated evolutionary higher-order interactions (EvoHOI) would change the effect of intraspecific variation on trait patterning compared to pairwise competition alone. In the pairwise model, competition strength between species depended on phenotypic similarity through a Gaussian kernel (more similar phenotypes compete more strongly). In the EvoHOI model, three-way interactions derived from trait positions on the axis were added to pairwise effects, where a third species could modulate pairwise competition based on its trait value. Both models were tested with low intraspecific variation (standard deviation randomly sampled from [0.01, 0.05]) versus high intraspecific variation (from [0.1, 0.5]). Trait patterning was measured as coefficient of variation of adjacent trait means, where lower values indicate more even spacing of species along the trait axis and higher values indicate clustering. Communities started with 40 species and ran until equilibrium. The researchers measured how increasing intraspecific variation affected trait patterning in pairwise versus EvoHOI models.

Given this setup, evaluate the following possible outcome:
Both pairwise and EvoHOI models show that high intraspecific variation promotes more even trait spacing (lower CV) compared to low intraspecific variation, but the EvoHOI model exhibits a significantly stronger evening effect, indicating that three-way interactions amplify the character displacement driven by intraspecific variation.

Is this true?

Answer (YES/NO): NO